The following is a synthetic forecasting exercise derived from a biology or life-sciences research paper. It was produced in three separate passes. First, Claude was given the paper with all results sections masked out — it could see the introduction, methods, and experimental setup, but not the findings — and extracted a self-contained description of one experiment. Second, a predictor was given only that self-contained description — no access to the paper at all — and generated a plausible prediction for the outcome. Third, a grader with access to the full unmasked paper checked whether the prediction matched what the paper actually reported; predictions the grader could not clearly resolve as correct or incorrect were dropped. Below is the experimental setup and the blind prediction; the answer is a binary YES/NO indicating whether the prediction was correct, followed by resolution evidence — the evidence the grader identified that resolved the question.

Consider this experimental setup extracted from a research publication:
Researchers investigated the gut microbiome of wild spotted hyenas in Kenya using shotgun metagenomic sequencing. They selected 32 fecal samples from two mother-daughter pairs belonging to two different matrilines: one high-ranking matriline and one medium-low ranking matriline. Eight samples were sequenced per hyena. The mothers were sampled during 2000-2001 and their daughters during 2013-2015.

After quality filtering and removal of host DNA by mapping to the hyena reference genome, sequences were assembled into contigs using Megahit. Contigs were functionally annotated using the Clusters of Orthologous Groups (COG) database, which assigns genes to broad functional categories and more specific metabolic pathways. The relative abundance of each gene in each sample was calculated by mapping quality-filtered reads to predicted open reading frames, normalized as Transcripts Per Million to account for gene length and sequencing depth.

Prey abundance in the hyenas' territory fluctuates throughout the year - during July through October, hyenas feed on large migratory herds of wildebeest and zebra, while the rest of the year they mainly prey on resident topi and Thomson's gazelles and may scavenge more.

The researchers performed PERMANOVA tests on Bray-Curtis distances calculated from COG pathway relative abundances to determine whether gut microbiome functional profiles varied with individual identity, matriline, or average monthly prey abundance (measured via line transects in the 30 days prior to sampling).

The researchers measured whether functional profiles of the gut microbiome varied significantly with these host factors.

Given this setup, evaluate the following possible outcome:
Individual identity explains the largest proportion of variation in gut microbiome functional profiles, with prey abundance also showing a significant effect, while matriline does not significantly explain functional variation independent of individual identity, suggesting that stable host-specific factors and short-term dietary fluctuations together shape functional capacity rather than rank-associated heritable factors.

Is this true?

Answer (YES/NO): YES